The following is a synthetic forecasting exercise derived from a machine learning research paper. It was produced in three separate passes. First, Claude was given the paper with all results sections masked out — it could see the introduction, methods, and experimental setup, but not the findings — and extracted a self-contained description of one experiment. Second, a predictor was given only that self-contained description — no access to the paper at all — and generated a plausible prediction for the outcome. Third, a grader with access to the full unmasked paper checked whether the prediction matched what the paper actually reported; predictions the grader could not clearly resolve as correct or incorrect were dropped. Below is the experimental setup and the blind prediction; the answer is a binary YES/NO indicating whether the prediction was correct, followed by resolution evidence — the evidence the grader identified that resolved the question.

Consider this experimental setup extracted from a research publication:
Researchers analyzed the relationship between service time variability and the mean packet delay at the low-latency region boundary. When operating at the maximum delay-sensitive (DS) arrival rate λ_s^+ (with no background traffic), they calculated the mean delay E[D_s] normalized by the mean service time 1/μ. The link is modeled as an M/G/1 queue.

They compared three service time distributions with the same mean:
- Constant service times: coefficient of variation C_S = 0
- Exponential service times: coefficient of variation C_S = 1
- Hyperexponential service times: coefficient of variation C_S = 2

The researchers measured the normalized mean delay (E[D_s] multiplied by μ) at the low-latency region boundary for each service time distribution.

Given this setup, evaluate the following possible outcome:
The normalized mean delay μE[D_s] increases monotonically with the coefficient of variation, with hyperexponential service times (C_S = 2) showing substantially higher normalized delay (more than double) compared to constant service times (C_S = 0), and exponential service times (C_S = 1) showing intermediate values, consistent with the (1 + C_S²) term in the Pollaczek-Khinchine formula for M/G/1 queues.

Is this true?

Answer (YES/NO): NO